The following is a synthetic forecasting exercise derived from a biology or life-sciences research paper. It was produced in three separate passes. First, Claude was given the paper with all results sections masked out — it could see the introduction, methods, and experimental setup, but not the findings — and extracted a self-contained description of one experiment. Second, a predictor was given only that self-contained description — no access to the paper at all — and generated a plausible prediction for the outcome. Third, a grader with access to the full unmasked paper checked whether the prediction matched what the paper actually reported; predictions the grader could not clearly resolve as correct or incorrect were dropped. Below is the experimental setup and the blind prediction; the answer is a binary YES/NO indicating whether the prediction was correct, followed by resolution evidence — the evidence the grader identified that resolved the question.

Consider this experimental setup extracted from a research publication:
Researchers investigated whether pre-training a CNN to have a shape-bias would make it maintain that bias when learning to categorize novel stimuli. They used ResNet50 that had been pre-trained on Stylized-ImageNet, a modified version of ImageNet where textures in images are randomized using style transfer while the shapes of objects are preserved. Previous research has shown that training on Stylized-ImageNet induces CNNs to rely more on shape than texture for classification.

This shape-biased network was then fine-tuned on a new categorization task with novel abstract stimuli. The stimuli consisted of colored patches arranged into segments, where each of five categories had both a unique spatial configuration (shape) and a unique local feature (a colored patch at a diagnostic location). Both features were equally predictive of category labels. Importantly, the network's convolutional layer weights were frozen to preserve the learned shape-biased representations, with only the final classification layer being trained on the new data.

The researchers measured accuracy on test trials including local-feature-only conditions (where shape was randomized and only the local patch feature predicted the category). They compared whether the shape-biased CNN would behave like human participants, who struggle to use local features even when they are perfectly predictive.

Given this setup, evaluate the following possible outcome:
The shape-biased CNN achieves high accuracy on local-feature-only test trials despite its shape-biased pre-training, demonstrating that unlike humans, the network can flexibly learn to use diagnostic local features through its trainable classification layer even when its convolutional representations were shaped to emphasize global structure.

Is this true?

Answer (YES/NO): YES